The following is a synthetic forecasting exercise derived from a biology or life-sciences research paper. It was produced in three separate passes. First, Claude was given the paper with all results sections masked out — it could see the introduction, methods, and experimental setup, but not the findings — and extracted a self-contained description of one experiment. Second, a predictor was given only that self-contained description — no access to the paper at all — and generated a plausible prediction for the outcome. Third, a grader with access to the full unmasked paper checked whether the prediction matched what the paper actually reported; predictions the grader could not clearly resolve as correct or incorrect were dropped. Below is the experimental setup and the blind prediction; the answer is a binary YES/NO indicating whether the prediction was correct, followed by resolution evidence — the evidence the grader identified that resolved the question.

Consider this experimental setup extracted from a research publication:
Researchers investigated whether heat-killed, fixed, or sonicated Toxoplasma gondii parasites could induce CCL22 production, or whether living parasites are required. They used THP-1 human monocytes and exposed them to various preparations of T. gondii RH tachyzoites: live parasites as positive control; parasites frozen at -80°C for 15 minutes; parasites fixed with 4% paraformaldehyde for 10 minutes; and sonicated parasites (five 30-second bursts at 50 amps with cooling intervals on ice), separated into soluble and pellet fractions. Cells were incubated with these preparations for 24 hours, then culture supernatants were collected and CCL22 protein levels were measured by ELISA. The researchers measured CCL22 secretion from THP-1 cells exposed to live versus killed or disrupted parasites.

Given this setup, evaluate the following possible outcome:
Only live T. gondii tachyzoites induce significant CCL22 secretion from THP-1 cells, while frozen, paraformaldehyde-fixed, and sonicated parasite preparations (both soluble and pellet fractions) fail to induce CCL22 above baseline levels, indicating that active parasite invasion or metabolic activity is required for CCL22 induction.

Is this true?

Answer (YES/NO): YES